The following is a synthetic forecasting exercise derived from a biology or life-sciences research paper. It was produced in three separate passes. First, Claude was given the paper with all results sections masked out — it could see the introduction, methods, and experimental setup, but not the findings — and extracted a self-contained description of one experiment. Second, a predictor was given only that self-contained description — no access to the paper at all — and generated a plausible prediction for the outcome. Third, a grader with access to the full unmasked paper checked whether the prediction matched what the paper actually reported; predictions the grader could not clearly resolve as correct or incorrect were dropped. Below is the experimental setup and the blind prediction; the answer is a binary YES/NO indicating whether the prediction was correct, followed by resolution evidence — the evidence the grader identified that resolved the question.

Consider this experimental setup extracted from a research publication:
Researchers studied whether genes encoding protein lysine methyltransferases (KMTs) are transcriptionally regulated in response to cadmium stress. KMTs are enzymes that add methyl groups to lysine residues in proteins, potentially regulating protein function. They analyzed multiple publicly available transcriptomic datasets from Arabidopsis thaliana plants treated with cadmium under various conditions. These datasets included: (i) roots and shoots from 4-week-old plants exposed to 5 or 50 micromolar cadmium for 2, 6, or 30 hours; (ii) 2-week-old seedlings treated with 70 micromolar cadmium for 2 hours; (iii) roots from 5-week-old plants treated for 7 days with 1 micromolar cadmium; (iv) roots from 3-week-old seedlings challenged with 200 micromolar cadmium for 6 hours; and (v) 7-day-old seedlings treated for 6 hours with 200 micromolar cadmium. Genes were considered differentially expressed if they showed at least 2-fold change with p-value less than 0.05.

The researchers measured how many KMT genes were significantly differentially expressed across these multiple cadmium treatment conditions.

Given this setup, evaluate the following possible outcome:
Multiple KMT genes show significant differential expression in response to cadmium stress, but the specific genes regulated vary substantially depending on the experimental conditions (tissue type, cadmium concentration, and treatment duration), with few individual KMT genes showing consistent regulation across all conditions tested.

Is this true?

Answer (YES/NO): YES